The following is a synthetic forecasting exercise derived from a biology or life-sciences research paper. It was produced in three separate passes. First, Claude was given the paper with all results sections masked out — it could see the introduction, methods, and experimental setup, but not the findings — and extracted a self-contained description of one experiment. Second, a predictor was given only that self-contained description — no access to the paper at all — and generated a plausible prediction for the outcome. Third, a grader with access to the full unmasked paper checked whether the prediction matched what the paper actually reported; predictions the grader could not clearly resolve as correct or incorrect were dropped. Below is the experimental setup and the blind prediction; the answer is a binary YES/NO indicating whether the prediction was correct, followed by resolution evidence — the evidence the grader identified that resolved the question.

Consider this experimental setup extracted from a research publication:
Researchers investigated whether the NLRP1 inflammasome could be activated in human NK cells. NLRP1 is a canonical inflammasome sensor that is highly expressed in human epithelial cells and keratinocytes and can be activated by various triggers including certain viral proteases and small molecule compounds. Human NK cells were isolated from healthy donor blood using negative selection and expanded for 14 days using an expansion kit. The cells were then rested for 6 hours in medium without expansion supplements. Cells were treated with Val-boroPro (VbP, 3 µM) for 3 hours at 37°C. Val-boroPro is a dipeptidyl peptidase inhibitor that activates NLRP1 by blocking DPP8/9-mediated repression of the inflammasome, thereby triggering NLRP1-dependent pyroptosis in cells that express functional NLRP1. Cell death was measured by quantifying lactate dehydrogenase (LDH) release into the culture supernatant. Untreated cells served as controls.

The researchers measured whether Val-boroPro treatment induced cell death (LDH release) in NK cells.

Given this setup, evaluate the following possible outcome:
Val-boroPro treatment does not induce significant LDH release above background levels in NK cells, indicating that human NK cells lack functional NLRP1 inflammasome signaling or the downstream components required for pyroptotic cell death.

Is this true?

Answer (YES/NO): YES